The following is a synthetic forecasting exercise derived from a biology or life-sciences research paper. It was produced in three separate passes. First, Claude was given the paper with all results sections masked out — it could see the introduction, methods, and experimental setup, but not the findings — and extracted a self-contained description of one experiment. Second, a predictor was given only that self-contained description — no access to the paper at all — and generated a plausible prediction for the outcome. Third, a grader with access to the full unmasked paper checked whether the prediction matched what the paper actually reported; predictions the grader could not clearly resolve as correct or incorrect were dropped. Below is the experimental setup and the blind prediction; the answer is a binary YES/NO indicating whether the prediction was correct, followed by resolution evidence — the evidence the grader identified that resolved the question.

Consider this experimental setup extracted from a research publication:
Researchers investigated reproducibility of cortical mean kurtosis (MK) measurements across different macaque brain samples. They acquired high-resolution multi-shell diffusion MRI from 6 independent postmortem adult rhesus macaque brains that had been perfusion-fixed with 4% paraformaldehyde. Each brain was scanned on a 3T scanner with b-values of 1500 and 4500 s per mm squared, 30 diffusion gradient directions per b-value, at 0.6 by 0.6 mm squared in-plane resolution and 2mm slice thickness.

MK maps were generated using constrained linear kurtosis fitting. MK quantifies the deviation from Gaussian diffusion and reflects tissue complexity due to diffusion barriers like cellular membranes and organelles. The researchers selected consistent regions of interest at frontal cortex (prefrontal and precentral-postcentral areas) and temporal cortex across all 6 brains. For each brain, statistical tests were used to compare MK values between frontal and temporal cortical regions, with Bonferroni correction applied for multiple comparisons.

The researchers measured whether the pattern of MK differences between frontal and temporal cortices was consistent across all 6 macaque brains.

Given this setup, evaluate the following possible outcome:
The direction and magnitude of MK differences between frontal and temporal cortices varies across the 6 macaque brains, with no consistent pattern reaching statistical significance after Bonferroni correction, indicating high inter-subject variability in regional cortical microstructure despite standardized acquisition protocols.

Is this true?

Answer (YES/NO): NO